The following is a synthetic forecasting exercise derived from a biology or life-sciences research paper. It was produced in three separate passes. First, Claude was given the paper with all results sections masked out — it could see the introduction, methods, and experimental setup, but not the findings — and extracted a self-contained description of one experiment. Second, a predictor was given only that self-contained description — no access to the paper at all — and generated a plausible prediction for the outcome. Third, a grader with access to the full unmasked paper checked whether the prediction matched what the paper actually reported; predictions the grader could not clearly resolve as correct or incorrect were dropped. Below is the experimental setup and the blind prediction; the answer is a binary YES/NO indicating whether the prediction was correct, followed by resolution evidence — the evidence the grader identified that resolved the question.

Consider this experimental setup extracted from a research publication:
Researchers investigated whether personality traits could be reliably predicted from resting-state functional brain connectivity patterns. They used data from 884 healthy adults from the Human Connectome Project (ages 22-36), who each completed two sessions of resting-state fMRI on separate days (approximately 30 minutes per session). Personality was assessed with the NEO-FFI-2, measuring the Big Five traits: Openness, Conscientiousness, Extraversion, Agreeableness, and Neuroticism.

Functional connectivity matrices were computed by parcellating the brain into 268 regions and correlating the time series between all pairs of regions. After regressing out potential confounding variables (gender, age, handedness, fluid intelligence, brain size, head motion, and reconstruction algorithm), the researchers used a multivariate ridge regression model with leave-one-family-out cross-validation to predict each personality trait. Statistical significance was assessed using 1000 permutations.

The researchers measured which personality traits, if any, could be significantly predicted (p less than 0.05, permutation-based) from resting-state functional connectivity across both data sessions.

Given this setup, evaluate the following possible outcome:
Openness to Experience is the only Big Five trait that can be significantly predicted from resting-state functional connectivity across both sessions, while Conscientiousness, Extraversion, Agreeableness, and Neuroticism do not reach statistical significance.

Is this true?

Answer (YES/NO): YES